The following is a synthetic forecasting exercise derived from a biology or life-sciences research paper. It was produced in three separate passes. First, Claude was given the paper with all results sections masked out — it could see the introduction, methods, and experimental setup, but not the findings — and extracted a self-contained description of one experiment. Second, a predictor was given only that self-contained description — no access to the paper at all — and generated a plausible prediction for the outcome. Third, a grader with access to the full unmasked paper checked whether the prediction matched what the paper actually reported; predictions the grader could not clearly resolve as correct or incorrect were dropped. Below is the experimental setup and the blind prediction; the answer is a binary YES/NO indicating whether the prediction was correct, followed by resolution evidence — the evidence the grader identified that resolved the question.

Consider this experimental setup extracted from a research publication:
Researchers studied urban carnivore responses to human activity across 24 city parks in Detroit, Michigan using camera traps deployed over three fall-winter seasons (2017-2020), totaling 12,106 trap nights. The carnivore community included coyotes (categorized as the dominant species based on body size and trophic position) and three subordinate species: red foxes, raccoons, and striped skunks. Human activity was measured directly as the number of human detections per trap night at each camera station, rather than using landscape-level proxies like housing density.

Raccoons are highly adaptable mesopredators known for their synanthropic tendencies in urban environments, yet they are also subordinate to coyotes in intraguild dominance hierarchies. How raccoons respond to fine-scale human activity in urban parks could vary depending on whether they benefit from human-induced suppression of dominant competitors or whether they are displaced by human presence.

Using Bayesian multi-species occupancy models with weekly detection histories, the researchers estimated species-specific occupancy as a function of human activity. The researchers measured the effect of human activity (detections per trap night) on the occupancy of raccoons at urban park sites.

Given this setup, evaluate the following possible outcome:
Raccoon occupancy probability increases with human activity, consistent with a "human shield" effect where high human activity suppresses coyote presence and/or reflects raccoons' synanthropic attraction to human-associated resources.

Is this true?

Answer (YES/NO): NO